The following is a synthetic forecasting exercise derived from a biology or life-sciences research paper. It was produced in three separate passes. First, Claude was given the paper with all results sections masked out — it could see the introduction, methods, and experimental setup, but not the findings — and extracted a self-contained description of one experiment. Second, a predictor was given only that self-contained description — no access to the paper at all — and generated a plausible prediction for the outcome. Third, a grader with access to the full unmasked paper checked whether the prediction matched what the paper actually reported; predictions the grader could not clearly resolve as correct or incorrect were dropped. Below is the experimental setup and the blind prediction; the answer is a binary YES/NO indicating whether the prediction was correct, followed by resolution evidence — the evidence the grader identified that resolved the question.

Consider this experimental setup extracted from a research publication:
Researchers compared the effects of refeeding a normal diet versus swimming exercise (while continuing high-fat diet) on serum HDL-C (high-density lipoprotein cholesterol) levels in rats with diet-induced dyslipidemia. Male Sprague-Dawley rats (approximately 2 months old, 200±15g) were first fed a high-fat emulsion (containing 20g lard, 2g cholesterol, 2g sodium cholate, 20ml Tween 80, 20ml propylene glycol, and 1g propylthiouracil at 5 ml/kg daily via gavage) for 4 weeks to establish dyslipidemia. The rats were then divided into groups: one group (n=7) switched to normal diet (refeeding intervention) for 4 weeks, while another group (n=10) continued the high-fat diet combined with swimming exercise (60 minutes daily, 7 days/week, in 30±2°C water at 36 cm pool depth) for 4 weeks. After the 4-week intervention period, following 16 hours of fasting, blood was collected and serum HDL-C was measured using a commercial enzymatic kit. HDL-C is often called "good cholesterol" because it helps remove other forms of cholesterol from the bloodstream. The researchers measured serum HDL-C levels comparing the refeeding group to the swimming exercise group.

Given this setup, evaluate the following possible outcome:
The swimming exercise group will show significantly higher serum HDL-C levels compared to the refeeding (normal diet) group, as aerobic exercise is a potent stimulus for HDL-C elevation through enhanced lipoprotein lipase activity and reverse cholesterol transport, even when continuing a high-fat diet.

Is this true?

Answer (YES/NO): NO